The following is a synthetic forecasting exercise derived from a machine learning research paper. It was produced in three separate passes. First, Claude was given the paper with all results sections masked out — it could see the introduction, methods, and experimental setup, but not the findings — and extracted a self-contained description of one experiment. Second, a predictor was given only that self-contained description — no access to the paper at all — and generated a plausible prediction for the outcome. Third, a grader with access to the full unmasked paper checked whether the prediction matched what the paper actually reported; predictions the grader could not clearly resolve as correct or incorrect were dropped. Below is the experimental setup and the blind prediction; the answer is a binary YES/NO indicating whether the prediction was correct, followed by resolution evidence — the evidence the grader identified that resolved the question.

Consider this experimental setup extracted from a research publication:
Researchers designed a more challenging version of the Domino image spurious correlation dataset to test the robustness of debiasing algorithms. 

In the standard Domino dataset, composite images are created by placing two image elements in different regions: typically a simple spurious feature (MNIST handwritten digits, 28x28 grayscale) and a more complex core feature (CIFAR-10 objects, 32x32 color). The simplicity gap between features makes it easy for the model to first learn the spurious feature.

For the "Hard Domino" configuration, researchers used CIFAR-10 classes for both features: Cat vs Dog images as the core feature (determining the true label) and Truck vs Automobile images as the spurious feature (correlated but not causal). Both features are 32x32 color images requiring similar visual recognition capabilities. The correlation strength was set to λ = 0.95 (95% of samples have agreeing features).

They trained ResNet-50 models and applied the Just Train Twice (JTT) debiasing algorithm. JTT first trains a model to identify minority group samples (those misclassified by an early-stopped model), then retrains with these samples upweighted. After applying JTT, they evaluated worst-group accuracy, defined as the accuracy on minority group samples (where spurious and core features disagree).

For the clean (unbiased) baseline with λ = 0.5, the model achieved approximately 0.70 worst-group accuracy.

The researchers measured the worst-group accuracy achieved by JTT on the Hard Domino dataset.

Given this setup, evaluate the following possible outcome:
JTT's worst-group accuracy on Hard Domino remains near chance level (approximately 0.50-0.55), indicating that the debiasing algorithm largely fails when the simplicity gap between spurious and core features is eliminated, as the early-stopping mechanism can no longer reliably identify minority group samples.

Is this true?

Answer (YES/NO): YES